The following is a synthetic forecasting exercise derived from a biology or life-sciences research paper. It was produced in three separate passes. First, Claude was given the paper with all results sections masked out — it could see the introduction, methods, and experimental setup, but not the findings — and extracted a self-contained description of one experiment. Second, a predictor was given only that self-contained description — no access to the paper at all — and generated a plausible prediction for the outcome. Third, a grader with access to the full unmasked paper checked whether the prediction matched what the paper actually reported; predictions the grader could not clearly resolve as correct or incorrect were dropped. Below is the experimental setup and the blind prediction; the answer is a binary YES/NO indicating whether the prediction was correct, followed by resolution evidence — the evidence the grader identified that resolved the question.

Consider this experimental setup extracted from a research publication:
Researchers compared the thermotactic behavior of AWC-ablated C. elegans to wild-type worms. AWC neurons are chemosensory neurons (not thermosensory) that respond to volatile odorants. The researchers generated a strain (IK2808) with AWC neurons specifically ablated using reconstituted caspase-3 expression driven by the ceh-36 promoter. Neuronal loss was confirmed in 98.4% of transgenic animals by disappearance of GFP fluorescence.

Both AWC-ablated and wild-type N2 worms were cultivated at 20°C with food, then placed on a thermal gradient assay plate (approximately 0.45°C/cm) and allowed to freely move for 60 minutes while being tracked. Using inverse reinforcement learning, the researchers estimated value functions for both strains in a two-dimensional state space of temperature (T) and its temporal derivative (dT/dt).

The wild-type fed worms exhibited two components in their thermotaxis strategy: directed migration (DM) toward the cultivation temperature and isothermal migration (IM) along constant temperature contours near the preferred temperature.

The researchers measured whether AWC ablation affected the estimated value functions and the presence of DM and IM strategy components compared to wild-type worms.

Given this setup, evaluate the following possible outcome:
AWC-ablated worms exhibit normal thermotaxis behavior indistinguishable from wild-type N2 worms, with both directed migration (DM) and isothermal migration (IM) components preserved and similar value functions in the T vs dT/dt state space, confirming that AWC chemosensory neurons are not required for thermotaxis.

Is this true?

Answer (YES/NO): YES